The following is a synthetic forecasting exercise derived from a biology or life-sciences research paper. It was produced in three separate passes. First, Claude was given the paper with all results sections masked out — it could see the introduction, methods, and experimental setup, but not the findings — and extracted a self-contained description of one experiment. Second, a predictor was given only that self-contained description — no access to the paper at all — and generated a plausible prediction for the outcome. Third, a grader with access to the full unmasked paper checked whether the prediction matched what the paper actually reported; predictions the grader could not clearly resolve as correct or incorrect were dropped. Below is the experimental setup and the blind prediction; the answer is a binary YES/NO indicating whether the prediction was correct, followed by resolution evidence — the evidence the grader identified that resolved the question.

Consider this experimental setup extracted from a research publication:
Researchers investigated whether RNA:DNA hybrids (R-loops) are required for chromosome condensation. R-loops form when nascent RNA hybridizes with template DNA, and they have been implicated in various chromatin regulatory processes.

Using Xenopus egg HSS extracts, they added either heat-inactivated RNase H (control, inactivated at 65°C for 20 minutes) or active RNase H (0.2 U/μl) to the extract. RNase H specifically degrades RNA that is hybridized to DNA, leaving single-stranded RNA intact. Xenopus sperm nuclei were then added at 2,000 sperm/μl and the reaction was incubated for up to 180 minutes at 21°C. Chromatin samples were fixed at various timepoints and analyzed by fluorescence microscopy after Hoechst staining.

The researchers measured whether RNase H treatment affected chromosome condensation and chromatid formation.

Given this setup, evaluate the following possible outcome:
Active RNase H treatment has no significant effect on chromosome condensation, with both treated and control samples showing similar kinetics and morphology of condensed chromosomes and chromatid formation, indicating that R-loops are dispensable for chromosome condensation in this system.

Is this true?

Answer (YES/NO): YES